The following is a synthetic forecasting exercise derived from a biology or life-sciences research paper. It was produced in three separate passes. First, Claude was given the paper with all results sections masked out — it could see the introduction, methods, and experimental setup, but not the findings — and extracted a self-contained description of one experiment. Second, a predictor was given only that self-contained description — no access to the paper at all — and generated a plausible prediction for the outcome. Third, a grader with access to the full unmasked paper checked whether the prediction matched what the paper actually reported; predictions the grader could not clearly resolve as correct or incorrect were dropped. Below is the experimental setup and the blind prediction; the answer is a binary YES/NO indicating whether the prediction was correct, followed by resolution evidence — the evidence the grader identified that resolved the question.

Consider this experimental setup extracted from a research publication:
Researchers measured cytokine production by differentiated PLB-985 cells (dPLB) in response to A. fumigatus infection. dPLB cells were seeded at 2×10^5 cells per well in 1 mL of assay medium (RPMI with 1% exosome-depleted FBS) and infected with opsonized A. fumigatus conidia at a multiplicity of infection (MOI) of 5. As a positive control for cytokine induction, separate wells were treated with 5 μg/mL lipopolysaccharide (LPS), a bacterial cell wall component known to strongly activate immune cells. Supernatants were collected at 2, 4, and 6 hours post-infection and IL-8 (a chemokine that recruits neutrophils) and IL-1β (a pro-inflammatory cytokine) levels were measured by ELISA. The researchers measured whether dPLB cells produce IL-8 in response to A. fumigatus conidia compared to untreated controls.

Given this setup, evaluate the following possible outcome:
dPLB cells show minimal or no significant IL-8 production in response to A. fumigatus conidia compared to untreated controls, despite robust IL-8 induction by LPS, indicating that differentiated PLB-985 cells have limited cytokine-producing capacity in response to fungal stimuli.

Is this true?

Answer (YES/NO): NO